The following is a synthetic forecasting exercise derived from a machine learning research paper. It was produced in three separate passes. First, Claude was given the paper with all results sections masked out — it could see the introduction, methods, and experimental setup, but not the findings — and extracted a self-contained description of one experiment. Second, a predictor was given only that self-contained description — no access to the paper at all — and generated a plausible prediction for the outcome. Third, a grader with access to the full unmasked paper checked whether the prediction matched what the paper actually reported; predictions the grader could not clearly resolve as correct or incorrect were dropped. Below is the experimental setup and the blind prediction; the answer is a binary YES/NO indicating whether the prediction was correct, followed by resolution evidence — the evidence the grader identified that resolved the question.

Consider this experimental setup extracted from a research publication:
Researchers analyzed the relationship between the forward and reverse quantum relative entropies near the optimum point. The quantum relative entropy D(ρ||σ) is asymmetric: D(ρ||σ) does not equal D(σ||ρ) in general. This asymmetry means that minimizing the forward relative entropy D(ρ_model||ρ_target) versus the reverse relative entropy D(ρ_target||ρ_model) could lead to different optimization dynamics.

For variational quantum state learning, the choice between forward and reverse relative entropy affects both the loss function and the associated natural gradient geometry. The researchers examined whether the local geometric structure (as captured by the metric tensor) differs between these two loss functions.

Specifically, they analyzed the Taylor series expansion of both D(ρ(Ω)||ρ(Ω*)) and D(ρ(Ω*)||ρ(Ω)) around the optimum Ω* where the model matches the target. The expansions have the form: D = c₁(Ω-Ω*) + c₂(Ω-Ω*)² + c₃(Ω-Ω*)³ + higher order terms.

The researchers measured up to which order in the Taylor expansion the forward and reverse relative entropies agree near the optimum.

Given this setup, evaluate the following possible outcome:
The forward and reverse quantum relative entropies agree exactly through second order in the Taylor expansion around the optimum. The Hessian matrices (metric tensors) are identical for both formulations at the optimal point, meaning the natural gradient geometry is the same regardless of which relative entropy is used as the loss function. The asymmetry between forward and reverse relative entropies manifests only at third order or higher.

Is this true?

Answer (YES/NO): YES